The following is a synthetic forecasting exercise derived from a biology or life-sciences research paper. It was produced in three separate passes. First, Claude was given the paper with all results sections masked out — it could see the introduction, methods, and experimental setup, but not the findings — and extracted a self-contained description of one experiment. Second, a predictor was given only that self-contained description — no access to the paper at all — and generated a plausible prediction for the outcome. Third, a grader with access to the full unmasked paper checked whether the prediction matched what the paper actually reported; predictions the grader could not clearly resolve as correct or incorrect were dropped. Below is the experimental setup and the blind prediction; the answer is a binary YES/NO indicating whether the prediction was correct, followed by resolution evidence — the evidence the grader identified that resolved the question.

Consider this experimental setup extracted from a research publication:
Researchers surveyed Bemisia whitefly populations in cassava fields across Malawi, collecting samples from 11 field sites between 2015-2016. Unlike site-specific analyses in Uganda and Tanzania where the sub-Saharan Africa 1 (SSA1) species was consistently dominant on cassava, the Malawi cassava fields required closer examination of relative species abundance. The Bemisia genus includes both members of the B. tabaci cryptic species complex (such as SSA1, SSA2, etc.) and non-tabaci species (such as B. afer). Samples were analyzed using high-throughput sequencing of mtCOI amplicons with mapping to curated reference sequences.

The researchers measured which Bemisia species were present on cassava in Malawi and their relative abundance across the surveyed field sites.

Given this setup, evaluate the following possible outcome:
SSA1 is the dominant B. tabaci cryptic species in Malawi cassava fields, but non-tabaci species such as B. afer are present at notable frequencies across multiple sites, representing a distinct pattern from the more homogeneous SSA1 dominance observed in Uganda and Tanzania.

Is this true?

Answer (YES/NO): NO